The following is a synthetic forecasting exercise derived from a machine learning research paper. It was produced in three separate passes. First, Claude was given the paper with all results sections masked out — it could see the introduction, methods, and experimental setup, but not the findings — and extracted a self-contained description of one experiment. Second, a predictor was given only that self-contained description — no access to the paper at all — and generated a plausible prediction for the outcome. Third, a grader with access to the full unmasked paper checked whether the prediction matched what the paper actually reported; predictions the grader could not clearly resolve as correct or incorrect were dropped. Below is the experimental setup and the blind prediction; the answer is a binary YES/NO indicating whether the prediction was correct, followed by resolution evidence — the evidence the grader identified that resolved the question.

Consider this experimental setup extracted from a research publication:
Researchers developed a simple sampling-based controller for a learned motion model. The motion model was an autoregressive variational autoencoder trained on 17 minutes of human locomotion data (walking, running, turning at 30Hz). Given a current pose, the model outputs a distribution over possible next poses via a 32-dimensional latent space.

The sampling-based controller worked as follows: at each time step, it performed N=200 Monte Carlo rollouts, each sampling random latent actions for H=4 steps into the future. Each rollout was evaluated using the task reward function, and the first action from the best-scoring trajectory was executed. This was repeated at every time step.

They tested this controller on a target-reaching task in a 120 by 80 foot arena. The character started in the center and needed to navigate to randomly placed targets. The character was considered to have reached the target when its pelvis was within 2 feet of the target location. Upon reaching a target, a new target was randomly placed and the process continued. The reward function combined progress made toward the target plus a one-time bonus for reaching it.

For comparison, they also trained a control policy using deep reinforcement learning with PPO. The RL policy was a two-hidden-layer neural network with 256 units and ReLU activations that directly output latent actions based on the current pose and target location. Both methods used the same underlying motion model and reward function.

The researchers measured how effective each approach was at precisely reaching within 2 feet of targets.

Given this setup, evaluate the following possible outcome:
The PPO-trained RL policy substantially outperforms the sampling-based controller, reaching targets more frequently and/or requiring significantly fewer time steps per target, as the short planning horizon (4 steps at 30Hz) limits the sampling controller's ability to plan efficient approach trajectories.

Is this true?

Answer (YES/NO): YES